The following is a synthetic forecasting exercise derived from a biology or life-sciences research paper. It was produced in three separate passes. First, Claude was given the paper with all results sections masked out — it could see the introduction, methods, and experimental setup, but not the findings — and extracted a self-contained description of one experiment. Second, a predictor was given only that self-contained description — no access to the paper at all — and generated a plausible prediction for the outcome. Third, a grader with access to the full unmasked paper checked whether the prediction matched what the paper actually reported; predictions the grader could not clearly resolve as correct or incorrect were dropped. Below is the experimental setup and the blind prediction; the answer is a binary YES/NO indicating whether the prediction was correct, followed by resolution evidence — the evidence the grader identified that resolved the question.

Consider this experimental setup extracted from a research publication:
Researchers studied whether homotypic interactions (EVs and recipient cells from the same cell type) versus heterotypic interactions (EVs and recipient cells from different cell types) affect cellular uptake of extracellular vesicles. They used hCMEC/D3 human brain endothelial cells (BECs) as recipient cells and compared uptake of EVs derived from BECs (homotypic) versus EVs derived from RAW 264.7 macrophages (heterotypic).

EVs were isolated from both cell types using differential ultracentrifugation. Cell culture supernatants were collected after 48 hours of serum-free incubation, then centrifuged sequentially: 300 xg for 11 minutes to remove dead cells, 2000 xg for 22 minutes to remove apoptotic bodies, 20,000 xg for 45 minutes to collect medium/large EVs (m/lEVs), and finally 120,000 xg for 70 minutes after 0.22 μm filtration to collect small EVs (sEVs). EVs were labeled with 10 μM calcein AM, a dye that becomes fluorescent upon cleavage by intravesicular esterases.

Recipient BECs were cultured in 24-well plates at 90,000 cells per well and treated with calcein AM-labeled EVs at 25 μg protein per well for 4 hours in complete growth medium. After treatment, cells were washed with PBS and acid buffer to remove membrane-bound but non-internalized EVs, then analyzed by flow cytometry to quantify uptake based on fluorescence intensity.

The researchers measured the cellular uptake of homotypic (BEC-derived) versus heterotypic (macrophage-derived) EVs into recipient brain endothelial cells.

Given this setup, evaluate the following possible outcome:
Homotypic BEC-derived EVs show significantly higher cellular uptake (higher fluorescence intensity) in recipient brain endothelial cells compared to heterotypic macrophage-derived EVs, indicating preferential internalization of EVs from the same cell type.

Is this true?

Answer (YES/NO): YES